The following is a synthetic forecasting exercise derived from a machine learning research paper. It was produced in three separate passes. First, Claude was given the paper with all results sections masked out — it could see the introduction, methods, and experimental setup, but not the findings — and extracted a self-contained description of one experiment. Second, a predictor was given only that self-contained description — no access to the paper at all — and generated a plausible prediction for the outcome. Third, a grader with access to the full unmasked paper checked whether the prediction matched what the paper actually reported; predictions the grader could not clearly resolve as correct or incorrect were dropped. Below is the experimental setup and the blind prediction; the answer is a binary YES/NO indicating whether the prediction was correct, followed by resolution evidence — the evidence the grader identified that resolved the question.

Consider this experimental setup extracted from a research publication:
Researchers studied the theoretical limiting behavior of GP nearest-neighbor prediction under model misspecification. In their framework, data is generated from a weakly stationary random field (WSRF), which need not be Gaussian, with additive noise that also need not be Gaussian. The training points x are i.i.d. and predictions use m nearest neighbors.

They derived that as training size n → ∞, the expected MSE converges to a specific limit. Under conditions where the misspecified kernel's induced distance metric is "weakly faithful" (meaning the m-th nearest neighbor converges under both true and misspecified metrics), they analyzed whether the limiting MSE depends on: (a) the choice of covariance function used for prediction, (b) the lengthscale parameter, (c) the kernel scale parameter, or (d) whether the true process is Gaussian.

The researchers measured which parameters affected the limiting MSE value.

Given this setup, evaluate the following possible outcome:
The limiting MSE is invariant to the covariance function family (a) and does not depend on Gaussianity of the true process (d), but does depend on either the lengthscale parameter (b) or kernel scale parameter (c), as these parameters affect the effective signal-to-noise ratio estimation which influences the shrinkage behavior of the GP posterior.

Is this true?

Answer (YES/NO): NO